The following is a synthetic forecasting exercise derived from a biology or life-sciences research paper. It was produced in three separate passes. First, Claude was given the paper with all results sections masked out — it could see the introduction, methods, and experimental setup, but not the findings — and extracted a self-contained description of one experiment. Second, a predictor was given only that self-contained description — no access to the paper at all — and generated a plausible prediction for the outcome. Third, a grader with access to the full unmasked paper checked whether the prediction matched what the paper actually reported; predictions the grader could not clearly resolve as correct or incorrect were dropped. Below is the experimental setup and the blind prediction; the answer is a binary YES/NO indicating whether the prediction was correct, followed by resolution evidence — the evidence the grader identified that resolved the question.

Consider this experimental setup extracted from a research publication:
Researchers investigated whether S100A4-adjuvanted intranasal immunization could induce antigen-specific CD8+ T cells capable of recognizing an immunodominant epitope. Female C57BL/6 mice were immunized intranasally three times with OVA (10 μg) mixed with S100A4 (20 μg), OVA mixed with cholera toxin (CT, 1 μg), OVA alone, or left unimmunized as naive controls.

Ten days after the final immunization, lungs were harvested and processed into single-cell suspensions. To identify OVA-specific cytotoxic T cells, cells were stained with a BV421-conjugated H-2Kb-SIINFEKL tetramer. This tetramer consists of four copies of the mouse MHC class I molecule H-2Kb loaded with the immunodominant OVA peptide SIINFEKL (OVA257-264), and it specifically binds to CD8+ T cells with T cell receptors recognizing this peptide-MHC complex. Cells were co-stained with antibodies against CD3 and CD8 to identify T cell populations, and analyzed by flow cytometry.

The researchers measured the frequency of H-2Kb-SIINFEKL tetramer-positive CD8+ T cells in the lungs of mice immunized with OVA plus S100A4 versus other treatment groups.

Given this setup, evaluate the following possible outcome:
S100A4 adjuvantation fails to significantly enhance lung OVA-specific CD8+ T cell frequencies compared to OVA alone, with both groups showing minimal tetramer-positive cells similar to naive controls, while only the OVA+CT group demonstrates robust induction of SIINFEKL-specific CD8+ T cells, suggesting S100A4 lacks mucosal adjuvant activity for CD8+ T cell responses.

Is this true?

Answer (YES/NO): NO